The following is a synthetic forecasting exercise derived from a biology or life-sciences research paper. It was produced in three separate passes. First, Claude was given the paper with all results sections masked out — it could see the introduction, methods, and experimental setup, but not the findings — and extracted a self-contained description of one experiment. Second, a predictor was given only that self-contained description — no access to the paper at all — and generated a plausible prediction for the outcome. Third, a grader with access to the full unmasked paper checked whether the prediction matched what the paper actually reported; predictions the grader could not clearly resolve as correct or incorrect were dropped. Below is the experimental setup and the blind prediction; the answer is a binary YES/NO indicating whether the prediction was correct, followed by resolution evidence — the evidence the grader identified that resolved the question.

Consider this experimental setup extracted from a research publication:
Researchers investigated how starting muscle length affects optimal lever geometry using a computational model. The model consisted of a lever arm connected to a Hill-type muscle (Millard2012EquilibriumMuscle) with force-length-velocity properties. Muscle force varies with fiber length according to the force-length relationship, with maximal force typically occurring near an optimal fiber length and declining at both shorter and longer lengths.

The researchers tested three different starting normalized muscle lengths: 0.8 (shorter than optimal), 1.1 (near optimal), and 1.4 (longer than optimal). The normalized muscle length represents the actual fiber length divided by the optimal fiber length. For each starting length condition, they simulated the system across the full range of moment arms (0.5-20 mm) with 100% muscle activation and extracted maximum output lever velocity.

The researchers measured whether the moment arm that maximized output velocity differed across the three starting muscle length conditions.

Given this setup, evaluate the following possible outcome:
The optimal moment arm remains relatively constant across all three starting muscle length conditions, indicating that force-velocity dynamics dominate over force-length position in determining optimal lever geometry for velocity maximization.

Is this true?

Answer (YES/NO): NO